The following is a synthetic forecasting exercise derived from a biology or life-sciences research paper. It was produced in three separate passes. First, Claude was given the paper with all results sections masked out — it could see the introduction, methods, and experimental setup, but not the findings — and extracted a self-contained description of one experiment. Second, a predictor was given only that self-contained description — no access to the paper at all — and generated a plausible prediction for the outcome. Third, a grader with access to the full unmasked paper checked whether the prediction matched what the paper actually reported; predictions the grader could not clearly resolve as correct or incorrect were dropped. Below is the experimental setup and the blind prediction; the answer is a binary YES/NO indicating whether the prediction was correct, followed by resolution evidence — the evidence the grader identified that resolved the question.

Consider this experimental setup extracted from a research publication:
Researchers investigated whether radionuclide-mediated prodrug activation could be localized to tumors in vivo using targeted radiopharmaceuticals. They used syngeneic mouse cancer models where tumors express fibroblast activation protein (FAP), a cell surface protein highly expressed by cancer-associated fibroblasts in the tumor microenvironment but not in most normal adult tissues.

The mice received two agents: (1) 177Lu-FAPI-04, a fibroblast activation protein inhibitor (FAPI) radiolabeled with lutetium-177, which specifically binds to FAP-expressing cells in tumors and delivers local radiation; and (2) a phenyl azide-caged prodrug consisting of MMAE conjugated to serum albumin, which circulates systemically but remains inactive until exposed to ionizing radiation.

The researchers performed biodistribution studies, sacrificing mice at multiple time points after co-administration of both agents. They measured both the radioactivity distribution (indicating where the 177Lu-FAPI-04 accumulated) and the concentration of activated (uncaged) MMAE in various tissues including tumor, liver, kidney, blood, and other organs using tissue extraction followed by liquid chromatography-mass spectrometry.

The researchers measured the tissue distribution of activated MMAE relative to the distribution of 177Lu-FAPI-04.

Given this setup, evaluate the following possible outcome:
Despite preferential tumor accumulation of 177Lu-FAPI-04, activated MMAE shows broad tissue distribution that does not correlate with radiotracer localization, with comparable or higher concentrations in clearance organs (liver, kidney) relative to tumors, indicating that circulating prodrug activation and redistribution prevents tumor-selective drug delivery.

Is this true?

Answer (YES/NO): NO